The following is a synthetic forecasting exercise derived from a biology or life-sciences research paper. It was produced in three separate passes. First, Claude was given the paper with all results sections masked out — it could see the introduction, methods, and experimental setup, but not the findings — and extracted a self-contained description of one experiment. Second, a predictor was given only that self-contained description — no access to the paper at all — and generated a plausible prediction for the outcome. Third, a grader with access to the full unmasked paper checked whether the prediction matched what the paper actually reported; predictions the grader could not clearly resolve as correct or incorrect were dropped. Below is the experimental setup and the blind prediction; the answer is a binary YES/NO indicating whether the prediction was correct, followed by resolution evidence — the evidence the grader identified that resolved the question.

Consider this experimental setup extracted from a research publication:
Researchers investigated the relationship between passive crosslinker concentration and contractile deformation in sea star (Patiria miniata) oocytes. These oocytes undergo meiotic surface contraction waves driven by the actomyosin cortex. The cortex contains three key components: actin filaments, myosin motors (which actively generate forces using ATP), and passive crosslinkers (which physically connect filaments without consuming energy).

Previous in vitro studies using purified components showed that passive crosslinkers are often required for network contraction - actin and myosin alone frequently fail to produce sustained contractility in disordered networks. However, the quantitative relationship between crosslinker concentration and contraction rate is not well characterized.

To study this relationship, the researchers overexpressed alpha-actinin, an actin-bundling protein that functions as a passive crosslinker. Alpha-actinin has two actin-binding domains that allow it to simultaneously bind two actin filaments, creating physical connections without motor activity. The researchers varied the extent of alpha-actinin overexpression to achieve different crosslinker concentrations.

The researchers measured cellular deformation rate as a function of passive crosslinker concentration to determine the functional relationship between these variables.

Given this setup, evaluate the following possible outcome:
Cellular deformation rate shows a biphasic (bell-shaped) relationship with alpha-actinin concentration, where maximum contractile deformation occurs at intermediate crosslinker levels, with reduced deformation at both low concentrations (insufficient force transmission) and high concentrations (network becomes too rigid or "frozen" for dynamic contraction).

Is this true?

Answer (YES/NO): NO